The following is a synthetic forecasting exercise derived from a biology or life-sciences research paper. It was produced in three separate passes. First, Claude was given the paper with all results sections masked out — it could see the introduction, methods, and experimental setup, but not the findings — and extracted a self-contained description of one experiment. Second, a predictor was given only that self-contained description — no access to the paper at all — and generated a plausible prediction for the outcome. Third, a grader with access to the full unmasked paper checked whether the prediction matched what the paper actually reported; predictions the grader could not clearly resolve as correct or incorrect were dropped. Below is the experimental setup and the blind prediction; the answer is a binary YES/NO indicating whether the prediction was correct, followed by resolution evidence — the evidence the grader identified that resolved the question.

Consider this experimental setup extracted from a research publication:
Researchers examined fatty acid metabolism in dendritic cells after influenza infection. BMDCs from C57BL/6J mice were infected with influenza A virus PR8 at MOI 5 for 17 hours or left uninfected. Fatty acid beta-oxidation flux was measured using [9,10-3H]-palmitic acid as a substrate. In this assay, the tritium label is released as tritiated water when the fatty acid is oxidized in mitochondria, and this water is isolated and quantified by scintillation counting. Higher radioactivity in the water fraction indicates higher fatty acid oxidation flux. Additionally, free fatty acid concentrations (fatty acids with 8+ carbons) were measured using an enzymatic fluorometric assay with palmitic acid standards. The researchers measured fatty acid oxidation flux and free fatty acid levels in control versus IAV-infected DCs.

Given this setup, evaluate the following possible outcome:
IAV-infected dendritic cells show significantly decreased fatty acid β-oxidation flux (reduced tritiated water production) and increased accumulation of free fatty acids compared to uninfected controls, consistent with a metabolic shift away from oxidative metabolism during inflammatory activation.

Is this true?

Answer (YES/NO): NO